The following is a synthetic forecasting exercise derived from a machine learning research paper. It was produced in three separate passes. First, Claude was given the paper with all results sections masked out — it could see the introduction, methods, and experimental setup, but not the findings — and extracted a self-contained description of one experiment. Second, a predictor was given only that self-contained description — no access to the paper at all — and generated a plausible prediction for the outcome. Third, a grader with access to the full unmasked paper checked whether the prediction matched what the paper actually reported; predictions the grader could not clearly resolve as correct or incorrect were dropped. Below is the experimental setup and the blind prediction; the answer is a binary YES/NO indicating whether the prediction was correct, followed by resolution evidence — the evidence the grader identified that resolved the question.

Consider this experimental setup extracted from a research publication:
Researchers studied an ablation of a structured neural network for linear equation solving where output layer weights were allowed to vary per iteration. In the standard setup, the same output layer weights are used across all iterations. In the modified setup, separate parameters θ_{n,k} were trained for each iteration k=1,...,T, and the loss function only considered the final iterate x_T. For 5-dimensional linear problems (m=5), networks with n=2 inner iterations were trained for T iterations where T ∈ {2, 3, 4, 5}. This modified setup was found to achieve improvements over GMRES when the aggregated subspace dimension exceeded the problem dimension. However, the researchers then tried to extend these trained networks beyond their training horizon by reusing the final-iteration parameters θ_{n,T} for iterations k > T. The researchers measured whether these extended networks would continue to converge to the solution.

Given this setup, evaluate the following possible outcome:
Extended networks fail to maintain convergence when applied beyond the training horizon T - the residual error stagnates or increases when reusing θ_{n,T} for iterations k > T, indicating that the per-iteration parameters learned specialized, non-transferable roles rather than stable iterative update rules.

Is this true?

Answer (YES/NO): YES